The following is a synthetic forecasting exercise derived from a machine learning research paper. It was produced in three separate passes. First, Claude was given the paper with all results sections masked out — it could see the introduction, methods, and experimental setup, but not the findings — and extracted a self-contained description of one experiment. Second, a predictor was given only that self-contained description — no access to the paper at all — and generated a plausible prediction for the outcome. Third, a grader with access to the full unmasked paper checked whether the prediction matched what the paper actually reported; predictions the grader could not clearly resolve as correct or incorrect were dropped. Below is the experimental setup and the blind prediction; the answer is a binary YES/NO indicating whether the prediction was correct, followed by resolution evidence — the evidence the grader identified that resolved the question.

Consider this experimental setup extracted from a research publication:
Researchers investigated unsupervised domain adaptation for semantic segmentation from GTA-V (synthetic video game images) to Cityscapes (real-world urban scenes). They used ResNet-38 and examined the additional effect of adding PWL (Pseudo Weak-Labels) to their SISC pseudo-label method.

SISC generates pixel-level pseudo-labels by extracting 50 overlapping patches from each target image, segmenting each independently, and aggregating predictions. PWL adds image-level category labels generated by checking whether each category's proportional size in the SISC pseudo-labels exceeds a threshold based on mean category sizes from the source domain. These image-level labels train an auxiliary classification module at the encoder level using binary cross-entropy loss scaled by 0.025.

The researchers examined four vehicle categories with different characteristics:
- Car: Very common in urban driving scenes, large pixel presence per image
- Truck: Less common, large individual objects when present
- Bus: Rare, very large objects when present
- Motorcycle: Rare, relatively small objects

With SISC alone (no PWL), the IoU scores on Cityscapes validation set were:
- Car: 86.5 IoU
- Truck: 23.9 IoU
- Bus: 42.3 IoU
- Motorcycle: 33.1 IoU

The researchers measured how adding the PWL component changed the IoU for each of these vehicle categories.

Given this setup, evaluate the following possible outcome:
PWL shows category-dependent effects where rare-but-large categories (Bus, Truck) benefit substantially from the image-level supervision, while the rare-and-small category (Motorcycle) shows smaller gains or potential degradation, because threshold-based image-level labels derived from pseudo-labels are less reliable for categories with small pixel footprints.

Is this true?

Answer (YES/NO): NO